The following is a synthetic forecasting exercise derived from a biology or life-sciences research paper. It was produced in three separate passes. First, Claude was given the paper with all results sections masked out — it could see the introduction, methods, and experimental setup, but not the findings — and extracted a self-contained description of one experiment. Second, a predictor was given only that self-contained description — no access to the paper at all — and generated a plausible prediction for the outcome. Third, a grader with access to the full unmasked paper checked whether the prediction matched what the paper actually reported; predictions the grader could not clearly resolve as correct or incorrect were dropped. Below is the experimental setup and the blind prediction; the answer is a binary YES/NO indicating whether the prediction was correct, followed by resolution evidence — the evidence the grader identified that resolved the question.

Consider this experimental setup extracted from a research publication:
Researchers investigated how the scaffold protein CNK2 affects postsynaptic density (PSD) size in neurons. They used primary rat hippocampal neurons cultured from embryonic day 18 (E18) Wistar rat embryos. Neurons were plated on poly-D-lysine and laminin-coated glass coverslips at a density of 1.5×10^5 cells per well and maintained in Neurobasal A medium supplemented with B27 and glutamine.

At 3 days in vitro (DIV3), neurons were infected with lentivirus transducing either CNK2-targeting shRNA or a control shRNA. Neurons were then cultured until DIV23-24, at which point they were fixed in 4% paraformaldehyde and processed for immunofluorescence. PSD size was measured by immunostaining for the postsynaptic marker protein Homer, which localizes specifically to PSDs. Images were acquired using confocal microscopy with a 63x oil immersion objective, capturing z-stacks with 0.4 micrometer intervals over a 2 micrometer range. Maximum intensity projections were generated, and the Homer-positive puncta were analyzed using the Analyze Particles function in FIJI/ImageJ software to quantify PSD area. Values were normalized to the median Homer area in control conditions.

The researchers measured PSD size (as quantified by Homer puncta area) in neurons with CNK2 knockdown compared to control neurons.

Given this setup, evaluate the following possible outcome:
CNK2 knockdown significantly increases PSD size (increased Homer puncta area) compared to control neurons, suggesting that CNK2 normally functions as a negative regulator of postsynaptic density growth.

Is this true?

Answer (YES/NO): NO